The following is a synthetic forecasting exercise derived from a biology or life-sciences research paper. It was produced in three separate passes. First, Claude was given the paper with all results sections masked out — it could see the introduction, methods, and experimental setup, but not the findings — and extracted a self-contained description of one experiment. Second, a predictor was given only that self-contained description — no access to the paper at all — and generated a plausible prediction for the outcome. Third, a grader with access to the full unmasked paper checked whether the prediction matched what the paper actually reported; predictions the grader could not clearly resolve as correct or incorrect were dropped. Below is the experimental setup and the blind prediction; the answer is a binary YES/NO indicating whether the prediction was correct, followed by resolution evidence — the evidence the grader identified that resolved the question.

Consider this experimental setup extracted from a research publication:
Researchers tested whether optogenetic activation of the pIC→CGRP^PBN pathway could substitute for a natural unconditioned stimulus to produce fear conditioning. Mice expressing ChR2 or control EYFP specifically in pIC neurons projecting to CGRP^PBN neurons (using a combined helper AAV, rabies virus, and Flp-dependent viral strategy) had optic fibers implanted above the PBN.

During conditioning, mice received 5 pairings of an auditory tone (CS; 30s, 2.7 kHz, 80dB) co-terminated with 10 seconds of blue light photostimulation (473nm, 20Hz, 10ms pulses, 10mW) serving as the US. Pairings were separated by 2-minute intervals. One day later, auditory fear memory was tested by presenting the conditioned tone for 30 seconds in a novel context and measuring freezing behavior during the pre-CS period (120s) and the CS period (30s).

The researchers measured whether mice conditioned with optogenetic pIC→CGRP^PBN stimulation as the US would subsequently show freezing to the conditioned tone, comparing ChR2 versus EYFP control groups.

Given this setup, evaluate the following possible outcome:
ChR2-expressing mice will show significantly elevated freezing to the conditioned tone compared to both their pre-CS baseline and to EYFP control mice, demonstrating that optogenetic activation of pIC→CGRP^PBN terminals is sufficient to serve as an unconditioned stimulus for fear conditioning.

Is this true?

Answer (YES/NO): YES